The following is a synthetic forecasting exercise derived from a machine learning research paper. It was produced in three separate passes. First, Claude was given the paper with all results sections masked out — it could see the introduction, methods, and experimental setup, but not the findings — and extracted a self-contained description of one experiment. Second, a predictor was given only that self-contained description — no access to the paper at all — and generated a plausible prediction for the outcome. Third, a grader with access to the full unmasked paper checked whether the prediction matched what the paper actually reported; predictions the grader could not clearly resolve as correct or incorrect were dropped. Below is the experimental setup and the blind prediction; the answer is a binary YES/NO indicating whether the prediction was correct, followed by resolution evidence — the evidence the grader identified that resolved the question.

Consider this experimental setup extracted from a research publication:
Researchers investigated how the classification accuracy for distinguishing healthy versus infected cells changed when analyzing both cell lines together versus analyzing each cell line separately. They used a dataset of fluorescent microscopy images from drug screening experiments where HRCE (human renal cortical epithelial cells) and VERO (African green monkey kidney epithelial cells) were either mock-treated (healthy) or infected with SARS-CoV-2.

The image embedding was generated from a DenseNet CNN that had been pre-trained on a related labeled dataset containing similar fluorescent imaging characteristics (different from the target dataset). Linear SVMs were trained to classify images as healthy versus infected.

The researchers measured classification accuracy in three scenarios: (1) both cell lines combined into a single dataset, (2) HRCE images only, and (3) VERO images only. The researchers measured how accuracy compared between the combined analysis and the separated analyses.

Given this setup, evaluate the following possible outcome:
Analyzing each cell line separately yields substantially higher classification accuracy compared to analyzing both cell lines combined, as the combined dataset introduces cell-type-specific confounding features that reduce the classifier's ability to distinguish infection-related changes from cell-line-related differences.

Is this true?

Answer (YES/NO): YES